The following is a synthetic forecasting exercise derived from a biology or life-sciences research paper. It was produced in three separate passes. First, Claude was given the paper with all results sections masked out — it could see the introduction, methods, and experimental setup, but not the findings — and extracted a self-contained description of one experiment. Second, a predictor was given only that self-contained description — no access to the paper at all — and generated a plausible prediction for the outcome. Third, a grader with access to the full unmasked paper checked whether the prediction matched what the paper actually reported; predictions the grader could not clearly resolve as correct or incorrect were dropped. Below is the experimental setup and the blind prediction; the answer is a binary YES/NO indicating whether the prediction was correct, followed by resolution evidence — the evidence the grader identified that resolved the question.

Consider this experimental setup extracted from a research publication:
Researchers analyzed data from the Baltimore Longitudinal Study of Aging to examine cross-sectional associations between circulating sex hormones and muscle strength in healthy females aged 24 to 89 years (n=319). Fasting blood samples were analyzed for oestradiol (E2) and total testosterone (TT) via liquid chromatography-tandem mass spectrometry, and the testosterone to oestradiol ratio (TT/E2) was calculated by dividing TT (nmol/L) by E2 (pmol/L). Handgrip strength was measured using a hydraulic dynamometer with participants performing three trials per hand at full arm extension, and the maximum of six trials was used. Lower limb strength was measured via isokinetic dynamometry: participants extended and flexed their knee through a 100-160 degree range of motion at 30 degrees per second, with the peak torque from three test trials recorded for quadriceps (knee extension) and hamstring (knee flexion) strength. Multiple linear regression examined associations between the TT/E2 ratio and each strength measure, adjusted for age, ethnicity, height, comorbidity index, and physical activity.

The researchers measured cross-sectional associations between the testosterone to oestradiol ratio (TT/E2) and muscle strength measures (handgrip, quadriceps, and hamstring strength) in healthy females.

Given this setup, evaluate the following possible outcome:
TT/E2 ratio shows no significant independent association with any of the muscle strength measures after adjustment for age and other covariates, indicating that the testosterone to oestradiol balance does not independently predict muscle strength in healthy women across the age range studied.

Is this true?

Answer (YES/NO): NO